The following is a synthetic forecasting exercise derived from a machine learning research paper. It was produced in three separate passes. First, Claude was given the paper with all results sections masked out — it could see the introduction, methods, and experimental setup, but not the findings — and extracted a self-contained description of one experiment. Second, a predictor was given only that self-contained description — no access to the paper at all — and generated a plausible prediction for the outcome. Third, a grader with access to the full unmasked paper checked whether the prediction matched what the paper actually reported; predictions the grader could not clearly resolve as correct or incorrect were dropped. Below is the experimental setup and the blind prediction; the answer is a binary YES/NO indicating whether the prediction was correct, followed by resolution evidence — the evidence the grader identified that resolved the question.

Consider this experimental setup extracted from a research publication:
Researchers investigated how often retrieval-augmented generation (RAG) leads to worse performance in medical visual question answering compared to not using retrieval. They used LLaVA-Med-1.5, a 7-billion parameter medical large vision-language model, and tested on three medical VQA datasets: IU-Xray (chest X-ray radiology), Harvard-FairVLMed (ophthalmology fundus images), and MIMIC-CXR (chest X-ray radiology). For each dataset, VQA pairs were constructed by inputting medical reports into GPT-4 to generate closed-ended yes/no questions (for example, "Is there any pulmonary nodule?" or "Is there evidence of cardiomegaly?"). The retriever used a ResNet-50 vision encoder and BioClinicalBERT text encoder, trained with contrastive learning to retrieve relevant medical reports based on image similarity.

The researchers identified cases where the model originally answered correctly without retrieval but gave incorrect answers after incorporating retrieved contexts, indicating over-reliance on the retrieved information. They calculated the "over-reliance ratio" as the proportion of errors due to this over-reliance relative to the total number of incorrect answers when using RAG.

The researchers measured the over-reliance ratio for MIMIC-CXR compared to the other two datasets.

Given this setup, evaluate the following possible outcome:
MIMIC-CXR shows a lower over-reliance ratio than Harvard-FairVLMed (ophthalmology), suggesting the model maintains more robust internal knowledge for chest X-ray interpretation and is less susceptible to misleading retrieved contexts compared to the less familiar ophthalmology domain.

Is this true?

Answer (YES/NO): NO